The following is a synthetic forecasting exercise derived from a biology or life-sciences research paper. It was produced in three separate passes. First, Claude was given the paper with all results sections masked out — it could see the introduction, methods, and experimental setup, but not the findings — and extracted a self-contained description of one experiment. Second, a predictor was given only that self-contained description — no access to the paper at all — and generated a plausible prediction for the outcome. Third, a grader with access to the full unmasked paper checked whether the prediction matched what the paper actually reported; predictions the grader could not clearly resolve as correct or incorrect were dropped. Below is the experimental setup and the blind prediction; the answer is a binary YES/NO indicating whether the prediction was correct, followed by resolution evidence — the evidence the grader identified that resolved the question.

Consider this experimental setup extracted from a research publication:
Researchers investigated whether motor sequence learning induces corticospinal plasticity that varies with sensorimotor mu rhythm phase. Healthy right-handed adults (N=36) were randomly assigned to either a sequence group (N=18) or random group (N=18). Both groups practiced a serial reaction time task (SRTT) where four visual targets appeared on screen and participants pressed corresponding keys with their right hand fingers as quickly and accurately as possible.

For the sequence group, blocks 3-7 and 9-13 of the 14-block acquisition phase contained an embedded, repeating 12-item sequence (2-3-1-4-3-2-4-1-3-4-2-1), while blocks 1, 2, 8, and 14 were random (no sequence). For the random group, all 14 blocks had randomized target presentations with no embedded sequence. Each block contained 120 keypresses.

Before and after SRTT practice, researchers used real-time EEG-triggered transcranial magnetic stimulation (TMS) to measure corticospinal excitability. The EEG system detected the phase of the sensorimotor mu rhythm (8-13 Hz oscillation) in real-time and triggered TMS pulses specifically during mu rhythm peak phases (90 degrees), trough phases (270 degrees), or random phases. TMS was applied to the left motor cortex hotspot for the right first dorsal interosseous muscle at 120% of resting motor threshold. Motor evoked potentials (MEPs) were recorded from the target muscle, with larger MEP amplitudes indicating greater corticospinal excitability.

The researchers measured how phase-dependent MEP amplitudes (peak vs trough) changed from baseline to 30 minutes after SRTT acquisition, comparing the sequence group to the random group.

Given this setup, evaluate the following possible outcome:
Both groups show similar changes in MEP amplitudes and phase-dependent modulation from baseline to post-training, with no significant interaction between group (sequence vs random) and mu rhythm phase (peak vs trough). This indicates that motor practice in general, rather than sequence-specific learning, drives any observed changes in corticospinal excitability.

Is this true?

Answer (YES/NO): NO